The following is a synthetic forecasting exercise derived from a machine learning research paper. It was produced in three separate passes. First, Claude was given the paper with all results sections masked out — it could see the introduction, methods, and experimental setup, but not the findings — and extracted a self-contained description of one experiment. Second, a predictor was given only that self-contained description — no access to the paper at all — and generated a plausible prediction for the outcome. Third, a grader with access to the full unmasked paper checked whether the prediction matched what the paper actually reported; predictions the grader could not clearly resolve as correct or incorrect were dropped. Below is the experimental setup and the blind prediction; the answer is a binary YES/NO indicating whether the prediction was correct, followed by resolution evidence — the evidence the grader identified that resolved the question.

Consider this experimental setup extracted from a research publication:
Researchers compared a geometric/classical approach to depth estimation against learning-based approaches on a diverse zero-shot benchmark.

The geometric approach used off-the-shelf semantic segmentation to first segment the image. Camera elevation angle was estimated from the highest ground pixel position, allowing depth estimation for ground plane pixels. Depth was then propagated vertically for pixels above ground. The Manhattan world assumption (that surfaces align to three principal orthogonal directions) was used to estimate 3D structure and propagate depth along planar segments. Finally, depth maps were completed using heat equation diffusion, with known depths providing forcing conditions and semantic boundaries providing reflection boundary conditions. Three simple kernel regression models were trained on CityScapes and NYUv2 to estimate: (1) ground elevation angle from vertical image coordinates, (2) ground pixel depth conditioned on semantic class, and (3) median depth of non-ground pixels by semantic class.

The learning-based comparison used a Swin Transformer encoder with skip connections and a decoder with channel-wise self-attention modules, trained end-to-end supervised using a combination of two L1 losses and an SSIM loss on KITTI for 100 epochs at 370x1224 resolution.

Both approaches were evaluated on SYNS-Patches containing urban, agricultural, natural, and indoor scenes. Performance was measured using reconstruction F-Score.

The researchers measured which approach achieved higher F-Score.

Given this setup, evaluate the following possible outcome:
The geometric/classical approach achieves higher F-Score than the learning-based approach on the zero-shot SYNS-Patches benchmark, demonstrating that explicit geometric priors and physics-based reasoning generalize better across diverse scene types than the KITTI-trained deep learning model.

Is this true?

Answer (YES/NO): NO